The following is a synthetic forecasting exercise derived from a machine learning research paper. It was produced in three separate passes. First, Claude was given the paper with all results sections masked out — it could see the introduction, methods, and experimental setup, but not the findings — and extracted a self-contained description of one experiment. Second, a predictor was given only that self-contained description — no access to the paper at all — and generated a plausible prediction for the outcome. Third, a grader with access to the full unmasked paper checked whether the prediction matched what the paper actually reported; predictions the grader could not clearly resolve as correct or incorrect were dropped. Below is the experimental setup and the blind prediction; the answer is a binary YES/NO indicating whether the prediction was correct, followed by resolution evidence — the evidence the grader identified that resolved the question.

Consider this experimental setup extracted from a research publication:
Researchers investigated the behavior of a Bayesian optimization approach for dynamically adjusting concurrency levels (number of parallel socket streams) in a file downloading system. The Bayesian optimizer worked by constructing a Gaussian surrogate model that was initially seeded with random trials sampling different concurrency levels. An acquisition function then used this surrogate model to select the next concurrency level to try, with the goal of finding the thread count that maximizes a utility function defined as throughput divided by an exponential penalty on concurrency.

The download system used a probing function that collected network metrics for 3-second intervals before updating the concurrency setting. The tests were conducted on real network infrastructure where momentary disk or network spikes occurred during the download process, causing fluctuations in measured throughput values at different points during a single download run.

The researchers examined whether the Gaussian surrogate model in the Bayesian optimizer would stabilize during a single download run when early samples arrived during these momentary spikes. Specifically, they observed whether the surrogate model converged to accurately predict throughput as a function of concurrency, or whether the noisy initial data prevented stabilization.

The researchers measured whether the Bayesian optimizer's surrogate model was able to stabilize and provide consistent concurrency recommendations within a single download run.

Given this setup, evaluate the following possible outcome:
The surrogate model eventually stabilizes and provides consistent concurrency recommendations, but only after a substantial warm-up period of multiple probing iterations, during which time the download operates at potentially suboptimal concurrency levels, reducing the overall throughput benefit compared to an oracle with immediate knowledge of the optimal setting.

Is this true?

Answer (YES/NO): NO